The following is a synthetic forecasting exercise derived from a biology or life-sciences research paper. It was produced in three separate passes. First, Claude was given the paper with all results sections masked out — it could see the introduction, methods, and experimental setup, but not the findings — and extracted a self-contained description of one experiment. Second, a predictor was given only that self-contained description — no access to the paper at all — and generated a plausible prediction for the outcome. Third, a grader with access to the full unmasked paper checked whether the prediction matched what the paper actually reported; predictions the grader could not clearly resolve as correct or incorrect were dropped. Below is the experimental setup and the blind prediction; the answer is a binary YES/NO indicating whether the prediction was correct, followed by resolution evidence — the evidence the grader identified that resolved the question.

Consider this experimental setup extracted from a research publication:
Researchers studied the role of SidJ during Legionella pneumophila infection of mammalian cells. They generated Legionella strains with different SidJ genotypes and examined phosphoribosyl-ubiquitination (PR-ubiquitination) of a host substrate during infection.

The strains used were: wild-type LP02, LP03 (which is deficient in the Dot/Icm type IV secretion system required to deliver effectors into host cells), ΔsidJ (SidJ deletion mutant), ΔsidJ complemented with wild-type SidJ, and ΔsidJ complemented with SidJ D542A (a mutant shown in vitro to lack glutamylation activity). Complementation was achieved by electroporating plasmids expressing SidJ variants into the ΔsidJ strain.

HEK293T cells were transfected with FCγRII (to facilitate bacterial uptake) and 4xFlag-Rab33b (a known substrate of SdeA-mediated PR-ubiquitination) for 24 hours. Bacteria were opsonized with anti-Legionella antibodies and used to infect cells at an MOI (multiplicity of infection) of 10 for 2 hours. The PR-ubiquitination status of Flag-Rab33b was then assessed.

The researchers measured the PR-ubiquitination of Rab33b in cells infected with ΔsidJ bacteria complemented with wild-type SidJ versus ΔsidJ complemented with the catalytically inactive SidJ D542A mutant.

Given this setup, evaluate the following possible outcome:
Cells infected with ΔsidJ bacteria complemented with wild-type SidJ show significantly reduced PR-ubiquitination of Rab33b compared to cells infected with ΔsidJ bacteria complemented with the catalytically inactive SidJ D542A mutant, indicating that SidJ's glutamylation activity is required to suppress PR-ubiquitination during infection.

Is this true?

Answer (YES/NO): YES